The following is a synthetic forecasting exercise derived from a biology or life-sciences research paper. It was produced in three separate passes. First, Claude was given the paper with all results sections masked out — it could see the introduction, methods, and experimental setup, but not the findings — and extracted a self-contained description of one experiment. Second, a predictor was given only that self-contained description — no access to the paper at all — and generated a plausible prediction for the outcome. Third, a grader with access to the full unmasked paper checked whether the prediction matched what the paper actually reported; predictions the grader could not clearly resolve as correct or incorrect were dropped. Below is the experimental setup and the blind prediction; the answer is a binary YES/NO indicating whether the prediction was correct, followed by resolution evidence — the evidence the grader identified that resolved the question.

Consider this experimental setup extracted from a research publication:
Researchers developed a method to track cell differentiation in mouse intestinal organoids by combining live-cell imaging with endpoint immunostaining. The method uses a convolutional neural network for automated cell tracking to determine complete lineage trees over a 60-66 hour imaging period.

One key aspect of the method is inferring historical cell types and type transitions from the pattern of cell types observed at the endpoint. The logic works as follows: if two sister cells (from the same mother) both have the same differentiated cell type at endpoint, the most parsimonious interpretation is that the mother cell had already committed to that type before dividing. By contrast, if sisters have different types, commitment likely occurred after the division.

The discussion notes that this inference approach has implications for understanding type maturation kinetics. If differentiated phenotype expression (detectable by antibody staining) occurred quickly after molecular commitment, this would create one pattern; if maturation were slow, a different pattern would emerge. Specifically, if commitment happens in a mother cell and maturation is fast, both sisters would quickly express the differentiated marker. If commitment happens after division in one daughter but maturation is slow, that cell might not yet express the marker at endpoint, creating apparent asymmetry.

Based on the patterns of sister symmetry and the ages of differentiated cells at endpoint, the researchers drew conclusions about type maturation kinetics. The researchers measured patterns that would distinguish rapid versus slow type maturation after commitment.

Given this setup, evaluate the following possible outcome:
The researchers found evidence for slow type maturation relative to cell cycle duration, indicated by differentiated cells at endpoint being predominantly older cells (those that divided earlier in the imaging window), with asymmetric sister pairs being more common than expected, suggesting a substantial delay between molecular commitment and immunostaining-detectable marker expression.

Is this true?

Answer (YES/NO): NO